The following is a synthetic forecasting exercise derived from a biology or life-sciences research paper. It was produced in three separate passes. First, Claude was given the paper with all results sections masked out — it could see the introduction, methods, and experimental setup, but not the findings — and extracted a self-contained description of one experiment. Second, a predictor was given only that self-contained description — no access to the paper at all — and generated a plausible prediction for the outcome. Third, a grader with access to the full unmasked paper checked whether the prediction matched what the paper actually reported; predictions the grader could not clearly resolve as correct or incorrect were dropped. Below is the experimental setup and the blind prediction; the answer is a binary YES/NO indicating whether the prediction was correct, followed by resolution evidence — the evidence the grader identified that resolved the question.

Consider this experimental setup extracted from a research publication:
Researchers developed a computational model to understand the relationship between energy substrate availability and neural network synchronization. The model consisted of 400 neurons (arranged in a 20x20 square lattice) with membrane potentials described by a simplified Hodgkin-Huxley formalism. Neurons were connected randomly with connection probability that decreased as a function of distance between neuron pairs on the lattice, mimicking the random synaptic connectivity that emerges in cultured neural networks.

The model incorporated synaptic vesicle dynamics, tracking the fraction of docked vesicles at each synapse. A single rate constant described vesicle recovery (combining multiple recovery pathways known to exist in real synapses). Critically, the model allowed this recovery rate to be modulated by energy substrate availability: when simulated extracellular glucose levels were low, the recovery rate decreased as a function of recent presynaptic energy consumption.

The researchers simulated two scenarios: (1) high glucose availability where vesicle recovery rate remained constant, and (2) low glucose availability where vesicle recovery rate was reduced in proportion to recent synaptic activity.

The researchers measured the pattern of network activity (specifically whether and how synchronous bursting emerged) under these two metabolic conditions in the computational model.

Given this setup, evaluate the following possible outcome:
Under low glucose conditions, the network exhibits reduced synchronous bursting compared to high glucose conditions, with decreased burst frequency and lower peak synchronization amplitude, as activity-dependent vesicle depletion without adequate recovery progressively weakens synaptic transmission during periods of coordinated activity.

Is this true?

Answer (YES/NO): YES